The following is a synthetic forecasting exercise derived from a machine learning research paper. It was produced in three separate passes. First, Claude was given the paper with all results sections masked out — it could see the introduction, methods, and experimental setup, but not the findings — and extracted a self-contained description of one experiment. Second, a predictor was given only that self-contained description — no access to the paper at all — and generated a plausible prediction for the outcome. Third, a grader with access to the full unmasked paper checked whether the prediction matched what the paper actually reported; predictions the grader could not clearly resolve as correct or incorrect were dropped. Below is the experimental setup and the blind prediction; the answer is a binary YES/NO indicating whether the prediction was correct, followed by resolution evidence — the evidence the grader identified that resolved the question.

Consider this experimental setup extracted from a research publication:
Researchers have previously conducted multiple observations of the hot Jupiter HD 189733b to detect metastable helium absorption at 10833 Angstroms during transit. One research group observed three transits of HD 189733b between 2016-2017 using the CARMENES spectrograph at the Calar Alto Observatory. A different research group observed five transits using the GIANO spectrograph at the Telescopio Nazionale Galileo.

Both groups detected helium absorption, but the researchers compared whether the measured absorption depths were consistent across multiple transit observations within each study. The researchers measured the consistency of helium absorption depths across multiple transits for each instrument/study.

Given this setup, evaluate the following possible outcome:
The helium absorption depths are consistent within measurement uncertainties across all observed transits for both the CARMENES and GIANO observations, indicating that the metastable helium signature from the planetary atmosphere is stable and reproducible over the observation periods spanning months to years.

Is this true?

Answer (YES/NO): NO